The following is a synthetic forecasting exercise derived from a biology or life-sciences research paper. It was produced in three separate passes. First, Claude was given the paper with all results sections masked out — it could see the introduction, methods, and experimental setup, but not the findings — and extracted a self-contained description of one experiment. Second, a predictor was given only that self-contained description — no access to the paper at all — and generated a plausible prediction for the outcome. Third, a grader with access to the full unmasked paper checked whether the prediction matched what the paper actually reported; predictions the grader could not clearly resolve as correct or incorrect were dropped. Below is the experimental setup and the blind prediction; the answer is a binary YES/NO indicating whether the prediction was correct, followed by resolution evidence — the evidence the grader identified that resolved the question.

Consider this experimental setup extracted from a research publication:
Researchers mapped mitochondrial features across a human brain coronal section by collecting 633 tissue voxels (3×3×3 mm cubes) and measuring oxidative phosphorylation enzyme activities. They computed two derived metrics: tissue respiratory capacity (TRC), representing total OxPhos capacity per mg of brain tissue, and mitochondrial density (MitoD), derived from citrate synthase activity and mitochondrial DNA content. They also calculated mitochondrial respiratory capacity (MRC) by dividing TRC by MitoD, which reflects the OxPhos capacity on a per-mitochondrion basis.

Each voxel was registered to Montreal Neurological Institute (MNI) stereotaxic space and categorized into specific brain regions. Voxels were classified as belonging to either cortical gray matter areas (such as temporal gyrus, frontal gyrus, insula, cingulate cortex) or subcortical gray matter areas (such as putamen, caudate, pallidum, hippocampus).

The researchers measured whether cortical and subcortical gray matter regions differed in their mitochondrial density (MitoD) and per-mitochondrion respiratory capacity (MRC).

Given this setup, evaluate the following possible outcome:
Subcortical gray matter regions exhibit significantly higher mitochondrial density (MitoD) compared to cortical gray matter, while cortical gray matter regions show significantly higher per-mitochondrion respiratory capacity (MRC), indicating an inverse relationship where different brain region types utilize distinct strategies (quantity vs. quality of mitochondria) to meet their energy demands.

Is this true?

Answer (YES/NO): NO